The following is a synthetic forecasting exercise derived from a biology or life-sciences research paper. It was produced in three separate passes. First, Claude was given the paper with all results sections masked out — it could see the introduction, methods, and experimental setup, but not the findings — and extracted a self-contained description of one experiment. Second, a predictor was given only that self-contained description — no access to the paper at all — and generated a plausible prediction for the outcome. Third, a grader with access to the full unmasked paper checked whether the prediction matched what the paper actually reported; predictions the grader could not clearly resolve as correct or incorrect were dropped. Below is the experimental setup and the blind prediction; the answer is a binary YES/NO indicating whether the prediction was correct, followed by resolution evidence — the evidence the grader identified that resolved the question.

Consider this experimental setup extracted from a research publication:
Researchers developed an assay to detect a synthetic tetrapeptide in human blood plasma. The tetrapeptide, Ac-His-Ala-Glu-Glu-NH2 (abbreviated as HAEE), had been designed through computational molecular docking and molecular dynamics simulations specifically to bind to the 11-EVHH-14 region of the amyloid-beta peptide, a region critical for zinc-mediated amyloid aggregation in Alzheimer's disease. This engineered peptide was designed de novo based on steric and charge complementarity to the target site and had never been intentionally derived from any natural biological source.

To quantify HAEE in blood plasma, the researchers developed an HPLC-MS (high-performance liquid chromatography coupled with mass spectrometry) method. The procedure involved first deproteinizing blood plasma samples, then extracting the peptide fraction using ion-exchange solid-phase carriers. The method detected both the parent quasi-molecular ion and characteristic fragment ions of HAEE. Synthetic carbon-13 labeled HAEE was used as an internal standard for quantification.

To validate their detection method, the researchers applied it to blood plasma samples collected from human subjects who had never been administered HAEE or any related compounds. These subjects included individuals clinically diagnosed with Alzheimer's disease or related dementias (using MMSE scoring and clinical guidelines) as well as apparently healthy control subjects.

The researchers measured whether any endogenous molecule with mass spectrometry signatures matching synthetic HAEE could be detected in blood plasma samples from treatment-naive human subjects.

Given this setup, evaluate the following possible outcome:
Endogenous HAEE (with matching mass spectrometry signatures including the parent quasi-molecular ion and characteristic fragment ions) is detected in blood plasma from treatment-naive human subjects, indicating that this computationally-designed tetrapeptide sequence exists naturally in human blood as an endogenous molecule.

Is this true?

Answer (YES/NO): YES